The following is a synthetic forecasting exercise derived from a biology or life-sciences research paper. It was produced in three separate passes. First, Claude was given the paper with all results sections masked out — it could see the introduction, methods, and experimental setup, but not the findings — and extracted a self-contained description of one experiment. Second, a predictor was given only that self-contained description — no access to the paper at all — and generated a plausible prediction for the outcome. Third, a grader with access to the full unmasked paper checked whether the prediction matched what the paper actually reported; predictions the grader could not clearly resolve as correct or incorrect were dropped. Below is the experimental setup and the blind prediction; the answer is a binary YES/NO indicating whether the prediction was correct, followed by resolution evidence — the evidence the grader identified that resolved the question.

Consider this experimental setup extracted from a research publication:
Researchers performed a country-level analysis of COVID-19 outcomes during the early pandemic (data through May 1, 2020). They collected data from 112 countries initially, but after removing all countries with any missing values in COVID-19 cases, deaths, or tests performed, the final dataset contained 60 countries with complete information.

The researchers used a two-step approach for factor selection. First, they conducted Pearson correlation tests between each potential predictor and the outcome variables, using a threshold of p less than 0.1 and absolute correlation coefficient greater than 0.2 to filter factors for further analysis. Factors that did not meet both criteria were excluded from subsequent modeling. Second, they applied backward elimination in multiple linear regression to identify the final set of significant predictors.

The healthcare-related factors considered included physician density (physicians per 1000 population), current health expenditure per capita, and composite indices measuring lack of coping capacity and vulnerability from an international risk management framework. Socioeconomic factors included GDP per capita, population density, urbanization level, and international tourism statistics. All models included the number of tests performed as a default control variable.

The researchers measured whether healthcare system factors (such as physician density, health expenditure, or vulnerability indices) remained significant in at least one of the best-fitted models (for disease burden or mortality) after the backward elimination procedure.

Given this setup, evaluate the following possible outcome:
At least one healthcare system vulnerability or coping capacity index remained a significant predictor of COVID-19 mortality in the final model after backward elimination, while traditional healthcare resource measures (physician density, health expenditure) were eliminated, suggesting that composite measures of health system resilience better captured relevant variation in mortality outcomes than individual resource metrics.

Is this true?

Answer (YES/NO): NO